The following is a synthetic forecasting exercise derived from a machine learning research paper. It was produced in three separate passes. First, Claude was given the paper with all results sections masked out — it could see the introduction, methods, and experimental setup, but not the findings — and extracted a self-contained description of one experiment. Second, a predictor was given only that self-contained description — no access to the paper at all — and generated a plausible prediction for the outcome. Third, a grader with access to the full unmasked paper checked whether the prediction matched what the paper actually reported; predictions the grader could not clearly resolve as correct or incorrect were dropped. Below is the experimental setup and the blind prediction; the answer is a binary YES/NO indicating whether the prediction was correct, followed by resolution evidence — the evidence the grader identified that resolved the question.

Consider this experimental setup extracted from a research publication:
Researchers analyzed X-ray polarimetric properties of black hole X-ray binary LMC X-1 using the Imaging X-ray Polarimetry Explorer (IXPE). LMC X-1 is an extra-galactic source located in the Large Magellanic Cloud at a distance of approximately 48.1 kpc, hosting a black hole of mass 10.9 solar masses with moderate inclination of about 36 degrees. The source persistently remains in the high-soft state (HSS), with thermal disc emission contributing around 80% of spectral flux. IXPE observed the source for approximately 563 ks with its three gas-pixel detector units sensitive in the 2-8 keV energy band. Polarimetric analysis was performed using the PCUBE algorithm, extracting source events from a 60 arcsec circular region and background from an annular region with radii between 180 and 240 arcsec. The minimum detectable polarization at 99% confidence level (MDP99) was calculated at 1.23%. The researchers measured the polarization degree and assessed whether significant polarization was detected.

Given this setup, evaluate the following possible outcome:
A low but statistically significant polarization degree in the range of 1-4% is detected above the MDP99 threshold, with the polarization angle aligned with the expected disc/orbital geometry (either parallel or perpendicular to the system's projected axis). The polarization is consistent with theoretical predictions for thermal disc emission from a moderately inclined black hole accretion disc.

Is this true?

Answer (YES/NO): NO